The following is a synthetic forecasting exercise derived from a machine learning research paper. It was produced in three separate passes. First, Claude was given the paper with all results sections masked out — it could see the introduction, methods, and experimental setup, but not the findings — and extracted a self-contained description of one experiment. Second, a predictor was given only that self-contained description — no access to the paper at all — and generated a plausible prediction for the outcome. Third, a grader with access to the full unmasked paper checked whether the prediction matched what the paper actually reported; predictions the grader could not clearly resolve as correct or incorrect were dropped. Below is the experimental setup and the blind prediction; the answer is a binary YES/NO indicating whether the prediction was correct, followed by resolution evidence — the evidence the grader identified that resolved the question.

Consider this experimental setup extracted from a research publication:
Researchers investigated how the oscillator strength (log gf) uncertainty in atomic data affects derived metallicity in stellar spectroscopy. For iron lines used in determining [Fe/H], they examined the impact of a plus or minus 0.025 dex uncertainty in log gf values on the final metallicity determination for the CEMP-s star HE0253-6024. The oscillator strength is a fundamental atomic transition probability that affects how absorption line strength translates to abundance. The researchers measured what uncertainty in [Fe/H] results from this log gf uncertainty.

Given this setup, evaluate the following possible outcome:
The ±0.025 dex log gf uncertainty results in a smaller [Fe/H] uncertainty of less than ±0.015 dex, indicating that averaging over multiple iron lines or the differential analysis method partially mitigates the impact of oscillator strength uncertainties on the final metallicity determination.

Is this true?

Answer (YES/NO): NO